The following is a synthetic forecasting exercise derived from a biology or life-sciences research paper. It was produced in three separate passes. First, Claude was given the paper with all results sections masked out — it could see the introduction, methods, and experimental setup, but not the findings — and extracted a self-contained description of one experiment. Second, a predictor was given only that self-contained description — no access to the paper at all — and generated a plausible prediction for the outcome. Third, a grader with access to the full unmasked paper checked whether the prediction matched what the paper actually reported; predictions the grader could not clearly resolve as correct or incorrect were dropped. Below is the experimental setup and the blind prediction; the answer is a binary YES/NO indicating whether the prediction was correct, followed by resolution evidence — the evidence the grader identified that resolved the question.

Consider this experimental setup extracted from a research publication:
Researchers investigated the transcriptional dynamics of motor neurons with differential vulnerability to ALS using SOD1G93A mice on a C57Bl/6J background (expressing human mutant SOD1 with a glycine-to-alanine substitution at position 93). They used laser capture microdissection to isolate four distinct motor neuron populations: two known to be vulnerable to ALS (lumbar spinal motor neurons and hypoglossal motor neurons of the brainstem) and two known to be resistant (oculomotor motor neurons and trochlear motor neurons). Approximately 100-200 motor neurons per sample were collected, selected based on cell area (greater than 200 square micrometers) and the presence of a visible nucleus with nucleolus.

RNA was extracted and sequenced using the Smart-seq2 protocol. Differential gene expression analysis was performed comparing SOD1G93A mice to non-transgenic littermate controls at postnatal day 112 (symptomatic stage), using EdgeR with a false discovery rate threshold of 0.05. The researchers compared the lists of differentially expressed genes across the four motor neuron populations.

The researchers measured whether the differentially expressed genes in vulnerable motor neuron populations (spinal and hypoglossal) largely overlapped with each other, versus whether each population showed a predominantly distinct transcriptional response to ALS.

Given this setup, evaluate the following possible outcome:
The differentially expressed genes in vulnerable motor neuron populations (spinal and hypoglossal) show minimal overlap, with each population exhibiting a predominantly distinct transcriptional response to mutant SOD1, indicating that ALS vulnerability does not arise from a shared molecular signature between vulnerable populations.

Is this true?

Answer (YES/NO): NO